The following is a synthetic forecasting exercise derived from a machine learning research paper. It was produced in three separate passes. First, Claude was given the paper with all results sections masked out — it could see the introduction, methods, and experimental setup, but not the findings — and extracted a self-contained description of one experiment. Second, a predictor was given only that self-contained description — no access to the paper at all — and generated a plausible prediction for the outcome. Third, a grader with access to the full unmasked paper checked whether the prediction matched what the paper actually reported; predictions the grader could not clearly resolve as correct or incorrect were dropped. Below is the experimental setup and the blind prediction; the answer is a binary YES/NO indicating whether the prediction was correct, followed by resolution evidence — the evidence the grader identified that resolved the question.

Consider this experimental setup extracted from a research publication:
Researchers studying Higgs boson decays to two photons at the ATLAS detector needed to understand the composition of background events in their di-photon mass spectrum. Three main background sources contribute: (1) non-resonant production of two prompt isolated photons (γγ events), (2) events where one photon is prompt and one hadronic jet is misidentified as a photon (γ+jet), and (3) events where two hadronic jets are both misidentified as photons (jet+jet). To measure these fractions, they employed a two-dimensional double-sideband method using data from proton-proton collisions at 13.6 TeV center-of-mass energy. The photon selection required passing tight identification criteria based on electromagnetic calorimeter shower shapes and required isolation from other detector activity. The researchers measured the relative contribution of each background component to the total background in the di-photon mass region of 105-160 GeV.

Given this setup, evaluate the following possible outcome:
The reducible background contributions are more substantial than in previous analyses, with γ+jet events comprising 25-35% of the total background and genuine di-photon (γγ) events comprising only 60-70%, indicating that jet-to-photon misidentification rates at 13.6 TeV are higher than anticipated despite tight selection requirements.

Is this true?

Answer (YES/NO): NO